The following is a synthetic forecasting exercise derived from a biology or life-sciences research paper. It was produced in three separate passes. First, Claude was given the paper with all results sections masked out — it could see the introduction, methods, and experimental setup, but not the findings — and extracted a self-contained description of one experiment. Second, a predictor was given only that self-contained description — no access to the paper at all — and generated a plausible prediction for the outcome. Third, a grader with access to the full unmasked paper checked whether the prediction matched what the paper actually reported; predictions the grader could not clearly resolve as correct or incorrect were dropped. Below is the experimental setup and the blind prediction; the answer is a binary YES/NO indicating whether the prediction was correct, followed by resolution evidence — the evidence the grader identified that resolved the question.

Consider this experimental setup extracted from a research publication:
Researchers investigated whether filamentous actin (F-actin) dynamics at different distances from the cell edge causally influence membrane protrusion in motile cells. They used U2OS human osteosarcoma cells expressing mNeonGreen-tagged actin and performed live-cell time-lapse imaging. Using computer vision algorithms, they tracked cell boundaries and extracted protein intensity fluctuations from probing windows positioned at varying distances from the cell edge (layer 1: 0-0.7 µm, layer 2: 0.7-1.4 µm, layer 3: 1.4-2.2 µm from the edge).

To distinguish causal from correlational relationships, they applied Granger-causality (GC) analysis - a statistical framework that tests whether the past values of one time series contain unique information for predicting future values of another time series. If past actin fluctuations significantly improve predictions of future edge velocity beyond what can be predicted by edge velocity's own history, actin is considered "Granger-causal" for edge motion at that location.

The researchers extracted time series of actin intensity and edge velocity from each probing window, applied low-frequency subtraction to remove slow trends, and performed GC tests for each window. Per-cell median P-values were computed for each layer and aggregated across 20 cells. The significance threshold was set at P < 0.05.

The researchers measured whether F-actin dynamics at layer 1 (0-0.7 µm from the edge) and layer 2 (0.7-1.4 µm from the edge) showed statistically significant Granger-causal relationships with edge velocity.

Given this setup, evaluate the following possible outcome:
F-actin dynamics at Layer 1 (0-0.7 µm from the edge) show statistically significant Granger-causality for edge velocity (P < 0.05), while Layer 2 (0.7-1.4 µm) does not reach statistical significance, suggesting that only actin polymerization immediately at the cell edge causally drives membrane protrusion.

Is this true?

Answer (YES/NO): YES